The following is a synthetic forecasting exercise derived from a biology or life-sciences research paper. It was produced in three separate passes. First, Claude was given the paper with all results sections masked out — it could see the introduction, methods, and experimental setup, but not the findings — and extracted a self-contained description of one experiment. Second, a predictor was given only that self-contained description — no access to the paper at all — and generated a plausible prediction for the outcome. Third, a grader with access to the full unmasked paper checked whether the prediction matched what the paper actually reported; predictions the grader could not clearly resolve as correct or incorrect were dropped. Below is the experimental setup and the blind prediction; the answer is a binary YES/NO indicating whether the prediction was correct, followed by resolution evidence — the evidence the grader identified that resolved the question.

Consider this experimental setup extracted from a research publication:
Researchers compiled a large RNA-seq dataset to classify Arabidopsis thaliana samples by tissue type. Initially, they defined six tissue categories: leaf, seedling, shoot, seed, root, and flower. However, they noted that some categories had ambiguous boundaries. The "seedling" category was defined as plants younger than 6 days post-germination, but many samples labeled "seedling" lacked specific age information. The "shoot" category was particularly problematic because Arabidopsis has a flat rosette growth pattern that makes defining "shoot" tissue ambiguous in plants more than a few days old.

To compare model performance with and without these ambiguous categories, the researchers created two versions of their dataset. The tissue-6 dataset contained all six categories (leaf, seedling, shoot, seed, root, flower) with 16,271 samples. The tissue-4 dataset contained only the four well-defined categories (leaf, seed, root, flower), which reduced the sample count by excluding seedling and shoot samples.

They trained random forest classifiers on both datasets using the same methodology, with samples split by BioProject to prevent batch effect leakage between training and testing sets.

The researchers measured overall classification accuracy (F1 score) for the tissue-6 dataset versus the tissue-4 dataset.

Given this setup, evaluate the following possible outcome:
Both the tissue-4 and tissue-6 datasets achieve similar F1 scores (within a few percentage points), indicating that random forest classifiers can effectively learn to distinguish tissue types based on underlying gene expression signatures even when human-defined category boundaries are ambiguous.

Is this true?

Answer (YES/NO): NO